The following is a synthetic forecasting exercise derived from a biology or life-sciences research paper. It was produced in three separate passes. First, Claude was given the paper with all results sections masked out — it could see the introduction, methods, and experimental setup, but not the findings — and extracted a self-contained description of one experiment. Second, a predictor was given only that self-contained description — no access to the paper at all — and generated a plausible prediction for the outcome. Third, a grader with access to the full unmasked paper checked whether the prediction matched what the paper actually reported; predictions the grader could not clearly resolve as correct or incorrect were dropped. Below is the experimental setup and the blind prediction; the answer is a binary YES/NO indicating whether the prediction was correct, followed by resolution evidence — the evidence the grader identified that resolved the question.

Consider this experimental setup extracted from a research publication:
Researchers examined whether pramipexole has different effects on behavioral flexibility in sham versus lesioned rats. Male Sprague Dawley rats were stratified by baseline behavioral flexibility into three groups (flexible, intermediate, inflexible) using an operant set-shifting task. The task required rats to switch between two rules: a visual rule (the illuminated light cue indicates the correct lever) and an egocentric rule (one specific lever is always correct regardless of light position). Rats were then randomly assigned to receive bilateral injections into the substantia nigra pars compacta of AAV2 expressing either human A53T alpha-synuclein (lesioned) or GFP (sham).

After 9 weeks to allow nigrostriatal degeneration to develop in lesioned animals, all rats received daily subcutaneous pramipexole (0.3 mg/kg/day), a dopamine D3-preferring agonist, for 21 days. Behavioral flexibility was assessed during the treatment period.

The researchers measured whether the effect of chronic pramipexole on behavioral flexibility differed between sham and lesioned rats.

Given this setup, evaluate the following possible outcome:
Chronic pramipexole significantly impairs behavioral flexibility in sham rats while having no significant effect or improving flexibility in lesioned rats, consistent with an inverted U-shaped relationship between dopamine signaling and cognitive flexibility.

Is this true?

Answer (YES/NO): NO